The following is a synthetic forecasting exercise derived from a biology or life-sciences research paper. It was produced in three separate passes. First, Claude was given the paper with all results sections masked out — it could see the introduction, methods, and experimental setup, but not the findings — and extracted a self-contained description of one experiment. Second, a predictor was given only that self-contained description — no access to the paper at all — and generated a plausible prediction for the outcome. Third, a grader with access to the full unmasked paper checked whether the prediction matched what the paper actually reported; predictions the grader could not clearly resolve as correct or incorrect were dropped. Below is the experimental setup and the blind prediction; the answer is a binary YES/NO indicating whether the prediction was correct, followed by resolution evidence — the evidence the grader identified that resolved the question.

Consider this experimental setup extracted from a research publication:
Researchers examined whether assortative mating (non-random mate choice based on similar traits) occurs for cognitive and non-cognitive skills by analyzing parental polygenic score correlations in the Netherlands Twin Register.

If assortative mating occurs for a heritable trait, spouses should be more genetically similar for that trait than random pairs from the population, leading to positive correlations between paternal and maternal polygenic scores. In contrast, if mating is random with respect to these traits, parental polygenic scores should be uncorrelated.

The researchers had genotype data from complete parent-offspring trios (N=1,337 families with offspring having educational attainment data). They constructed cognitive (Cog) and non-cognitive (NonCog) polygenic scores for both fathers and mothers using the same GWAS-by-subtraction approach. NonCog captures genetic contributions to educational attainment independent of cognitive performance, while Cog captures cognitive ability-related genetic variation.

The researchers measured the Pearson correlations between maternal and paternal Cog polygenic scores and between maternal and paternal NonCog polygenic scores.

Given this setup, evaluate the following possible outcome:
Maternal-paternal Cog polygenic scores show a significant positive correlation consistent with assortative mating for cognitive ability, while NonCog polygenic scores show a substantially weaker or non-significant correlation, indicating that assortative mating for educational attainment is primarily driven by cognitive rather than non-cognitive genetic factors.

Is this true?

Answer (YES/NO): NO